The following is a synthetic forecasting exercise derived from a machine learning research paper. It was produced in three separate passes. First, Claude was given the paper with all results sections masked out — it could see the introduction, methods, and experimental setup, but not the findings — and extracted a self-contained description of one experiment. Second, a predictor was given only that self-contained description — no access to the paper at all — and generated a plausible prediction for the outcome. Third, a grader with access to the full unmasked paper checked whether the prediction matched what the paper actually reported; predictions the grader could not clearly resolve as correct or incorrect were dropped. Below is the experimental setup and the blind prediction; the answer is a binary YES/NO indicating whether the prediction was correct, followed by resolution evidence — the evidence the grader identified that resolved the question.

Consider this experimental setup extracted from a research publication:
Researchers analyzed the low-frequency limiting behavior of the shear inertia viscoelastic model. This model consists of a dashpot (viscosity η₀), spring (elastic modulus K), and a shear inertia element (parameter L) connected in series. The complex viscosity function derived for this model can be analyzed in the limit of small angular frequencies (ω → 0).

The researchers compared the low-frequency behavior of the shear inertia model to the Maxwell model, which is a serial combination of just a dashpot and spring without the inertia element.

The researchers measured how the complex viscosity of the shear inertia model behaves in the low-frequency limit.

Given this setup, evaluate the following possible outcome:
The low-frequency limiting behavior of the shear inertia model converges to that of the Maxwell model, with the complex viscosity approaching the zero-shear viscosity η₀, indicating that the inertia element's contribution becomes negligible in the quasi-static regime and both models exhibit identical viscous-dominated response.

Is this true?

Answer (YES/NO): YES